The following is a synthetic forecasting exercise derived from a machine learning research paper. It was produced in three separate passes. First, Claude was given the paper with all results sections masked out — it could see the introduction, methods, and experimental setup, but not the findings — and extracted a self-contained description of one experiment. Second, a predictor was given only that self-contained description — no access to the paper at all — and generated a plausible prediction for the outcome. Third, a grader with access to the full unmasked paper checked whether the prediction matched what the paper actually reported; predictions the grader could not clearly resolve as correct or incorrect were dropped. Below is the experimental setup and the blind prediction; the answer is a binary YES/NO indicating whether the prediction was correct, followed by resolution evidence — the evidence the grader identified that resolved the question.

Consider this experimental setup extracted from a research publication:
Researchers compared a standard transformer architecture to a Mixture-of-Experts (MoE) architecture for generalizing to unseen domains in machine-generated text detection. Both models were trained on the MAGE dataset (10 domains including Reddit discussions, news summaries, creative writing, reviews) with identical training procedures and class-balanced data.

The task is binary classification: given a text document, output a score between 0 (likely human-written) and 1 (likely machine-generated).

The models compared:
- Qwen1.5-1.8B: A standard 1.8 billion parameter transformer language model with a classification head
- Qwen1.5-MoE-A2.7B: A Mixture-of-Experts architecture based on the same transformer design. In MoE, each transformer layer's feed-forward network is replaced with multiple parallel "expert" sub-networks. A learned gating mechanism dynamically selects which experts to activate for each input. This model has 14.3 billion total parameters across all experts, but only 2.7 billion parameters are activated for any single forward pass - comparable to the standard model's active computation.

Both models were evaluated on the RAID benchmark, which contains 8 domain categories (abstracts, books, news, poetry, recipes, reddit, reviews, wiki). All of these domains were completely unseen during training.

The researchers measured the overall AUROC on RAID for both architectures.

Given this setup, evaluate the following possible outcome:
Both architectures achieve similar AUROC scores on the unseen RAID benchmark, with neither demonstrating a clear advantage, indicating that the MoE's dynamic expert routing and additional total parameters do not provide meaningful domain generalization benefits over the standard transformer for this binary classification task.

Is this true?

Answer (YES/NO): NO